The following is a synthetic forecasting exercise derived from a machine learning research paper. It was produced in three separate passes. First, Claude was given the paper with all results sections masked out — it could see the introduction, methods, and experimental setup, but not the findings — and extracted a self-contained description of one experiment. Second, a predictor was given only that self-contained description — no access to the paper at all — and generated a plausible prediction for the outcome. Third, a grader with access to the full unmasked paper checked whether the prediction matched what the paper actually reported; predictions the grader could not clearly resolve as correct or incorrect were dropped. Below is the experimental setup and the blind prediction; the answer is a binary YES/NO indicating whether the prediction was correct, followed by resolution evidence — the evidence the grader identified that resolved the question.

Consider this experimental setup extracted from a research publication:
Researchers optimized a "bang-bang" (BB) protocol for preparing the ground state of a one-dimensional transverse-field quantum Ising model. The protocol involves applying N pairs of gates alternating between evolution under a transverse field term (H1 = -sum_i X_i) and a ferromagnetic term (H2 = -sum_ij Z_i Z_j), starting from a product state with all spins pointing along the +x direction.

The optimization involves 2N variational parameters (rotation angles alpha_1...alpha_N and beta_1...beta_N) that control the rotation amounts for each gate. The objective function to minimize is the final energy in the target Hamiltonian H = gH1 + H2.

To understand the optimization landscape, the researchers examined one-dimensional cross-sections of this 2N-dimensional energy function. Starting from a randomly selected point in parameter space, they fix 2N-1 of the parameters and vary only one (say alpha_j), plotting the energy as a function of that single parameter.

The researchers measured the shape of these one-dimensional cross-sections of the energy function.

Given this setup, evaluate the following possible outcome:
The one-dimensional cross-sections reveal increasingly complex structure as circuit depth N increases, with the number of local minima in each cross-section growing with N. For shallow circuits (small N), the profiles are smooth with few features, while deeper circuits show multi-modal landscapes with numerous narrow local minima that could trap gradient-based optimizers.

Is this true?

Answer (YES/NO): NO